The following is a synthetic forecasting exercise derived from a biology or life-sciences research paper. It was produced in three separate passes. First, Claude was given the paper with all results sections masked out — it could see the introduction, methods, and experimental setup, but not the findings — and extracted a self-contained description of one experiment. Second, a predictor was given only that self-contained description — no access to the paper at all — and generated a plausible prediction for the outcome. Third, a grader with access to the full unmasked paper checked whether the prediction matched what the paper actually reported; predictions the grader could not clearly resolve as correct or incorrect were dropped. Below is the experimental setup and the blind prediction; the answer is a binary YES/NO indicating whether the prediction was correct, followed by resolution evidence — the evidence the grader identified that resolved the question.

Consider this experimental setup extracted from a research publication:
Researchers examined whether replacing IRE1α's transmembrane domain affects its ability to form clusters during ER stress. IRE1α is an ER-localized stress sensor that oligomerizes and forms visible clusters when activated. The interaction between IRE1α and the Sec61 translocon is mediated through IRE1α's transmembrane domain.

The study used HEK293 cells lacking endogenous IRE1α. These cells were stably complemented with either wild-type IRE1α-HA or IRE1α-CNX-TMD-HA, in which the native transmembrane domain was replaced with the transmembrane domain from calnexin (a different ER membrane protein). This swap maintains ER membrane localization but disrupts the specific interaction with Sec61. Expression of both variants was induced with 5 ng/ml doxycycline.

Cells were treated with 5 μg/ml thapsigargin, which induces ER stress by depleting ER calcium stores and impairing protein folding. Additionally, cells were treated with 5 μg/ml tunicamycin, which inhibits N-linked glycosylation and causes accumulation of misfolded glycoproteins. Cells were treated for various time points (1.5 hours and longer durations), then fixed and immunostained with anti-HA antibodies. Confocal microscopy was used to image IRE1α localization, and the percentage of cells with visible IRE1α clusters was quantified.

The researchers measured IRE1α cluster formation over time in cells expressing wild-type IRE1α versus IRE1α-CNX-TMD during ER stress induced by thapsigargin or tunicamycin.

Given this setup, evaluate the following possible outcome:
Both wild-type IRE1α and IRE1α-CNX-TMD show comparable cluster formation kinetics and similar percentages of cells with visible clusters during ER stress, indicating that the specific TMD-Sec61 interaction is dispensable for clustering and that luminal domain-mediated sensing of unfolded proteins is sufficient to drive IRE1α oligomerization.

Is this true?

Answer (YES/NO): NO